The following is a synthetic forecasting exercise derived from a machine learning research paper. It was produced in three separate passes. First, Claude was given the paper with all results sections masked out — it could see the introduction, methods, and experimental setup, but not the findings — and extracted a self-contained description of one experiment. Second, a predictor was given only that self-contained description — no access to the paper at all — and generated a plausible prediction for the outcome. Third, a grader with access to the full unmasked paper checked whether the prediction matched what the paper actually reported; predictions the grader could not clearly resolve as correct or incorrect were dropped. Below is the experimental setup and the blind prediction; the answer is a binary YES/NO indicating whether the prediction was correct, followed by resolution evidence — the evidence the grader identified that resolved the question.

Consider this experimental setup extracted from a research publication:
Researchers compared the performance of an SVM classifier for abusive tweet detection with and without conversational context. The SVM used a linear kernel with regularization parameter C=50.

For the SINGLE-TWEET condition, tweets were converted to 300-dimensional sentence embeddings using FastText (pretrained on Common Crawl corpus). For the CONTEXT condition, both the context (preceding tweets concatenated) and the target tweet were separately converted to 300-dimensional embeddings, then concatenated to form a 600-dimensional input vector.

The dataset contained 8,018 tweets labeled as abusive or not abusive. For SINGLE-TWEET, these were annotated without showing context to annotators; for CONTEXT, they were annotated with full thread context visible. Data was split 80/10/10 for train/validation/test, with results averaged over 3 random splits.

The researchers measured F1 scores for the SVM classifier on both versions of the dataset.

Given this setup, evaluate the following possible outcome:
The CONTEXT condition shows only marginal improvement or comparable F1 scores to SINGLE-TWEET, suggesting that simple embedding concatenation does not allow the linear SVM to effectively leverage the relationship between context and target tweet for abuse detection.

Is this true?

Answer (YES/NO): NO